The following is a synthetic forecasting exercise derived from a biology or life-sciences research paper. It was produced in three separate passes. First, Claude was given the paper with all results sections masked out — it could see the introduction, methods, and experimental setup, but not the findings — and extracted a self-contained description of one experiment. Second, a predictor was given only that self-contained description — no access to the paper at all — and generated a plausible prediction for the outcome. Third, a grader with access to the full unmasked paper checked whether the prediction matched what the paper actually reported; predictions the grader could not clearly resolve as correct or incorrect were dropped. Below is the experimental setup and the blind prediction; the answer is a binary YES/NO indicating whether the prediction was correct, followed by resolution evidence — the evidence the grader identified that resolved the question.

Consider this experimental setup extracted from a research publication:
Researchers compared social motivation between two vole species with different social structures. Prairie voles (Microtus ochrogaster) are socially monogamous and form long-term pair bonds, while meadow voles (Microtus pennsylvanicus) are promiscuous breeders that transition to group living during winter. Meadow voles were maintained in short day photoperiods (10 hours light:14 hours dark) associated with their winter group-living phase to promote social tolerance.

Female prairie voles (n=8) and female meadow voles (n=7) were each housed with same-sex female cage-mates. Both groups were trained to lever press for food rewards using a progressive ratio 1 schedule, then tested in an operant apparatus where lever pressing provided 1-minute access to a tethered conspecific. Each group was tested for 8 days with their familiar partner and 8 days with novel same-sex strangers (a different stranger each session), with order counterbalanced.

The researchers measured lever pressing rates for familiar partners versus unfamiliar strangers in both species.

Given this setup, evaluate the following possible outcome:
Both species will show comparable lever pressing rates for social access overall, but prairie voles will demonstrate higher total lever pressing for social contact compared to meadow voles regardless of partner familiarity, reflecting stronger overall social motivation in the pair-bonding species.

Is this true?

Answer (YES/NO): NO